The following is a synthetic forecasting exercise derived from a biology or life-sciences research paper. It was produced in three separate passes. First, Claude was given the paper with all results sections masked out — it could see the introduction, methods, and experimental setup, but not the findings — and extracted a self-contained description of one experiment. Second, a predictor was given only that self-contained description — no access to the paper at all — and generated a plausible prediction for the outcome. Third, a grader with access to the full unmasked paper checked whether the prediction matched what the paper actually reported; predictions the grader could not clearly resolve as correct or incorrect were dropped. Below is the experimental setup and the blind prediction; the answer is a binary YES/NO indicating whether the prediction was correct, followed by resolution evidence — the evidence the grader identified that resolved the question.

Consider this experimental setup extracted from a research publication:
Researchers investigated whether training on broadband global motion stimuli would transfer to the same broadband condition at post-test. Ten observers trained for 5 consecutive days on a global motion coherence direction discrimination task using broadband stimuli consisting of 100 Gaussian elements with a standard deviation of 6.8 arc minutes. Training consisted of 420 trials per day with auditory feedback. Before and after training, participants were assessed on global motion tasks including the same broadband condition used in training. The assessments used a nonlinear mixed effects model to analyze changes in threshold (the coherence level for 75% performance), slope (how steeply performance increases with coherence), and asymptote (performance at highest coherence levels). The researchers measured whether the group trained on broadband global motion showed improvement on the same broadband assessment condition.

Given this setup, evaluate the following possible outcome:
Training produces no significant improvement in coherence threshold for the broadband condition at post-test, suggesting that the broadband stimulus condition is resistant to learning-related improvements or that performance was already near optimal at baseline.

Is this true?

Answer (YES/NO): YES